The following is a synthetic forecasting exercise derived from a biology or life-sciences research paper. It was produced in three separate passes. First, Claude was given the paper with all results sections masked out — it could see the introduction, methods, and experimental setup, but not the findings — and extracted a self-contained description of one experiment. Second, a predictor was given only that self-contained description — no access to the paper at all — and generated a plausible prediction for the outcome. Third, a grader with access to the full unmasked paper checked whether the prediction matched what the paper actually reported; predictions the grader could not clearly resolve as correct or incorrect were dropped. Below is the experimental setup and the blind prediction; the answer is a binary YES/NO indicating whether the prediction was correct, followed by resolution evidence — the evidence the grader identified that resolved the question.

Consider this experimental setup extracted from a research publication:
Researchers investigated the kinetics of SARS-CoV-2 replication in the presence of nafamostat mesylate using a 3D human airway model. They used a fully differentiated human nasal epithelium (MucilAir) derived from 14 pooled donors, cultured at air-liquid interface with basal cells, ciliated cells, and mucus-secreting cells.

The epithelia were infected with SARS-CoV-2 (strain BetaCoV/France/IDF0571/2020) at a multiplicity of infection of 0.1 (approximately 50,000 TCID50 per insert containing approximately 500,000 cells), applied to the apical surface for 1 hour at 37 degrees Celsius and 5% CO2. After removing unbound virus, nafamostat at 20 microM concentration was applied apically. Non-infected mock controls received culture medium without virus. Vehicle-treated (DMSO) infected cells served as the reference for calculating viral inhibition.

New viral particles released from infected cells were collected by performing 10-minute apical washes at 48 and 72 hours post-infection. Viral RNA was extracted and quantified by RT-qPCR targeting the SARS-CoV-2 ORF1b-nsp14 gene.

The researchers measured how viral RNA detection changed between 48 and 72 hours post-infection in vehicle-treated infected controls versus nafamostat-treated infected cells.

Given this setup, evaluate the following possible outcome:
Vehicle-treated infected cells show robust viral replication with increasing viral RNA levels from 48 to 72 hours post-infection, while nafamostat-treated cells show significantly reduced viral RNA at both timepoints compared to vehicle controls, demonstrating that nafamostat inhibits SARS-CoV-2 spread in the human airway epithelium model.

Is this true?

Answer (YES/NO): YES